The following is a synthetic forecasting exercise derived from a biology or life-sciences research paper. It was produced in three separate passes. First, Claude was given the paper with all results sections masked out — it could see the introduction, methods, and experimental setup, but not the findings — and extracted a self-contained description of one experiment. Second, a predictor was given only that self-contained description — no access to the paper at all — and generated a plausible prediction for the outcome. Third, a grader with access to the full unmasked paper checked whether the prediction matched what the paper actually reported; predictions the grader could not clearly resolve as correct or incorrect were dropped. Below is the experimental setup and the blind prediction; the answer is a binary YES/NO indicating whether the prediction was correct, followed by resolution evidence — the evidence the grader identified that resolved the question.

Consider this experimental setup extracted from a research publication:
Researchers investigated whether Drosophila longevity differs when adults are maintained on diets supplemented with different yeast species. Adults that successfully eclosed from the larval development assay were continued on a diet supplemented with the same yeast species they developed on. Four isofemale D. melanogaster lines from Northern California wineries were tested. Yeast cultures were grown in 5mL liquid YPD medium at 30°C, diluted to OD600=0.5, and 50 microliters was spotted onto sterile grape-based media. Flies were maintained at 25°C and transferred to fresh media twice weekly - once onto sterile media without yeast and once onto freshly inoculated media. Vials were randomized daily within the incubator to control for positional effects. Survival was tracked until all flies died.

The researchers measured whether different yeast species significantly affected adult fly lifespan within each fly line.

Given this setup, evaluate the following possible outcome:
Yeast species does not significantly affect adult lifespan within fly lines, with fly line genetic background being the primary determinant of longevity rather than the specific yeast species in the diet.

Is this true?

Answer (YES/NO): YES